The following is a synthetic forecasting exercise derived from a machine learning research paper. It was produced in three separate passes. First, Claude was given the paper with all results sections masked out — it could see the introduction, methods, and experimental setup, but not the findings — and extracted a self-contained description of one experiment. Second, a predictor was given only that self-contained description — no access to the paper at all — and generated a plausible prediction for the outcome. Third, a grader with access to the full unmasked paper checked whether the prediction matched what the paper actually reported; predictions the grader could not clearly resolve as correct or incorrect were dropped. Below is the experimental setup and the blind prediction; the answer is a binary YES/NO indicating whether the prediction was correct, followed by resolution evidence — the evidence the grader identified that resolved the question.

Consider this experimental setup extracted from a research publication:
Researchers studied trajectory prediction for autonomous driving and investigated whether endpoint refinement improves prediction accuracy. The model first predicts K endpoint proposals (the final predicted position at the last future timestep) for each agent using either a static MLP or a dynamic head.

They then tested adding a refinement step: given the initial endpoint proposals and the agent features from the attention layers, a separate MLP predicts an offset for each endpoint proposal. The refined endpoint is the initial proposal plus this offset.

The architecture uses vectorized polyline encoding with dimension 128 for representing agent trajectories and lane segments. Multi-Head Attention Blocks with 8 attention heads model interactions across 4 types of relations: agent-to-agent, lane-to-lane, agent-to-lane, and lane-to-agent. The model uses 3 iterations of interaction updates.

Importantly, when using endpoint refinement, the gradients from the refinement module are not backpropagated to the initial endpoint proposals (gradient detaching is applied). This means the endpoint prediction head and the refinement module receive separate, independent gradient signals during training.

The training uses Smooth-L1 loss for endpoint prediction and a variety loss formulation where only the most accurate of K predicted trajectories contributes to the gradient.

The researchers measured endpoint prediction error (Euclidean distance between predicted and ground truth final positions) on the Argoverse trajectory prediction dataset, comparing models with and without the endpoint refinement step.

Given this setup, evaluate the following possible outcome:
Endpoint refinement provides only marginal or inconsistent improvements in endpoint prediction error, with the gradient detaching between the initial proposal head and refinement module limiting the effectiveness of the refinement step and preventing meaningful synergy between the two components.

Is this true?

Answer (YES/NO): NO